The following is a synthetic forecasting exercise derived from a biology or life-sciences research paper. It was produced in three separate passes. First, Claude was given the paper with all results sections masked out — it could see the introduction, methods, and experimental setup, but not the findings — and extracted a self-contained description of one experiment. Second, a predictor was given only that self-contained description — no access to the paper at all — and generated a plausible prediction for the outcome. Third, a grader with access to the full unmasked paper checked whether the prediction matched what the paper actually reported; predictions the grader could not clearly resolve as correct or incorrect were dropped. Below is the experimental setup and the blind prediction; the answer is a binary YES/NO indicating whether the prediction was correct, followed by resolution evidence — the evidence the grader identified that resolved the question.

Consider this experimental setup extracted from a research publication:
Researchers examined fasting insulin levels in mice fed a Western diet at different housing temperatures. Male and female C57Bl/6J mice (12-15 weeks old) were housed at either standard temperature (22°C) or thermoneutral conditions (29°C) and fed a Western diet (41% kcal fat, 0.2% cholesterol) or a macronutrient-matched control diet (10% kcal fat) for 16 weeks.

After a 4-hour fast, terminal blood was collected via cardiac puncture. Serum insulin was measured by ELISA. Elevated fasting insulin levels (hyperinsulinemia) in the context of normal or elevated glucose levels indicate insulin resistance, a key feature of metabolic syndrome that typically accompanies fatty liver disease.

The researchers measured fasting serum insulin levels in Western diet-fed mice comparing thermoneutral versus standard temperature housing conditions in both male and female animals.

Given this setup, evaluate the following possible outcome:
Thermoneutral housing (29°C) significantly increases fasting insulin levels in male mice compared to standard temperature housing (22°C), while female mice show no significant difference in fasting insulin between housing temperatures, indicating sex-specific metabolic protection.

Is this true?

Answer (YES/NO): NO